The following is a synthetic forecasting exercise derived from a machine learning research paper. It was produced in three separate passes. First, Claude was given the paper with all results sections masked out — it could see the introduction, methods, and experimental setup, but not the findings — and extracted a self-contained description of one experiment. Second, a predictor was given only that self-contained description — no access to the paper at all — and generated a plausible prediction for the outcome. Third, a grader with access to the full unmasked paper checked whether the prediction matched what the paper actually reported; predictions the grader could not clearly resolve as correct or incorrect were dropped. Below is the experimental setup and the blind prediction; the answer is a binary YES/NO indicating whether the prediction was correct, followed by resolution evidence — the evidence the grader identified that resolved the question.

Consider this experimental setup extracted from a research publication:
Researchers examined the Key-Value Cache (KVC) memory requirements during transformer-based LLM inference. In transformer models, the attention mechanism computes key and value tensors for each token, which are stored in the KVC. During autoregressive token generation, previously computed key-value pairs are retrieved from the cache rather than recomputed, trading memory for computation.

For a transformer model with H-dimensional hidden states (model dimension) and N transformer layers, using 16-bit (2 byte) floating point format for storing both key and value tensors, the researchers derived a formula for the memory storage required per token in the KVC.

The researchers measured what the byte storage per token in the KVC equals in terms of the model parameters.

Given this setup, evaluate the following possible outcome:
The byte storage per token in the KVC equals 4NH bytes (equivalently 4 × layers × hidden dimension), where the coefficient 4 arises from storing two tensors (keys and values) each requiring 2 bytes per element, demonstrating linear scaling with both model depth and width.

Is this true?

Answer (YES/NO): YES